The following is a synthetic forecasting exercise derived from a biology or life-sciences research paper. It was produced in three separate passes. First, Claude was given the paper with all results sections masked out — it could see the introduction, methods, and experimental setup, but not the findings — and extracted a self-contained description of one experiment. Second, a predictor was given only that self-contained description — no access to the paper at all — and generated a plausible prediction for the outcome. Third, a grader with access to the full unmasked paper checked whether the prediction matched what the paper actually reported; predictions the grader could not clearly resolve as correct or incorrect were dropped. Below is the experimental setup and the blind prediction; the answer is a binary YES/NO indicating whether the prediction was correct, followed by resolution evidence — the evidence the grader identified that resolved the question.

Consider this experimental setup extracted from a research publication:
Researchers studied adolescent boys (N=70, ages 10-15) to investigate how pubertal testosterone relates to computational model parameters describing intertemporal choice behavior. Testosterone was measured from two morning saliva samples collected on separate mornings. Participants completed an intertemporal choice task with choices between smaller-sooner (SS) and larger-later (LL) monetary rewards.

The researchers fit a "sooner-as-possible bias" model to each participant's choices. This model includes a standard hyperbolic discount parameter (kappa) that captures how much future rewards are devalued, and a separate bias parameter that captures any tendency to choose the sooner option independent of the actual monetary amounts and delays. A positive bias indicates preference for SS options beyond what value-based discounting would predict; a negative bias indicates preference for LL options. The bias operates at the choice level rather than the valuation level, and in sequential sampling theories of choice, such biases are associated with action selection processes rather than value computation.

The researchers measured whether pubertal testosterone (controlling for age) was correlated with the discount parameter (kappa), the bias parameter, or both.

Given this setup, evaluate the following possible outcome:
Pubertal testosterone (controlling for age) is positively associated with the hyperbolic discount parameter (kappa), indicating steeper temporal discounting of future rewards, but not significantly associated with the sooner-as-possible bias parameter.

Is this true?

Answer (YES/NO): NO